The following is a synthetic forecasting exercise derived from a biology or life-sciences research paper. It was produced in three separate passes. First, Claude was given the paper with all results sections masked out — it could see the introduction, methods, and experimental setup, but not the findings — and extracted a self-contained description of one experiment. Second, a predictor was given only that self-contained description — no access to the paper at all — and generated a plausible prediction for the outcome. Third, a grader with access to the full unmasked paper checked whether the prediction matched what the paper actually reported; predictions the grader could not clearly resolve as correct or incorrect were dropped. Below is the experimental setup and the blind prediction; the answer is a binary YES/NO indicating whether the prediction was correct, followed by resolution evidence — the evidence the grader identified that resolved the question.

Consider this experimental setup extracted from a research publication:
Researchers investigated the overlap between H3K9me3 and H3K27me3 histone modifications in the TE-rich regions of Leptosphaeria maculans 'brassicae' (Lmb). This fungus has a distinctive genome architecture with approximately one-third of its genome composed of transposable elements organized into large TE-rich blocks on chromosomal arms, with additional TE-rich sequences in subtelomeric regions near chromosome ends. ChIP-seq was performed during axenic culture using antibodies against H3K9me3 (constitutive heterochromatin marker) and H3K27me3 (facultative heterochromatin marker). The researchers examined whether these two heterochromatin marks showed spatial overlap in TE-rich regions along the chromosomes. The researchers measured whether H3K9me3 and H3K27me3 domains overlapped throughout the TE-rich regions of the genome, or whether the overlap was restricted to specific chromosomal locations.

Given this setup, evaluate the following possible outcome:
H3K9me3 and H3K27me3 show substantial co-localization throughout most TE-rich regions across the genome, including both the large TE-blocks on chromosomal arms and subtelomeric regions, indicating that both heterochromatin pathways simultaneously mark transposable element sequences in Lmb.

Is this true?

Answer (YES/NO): NO